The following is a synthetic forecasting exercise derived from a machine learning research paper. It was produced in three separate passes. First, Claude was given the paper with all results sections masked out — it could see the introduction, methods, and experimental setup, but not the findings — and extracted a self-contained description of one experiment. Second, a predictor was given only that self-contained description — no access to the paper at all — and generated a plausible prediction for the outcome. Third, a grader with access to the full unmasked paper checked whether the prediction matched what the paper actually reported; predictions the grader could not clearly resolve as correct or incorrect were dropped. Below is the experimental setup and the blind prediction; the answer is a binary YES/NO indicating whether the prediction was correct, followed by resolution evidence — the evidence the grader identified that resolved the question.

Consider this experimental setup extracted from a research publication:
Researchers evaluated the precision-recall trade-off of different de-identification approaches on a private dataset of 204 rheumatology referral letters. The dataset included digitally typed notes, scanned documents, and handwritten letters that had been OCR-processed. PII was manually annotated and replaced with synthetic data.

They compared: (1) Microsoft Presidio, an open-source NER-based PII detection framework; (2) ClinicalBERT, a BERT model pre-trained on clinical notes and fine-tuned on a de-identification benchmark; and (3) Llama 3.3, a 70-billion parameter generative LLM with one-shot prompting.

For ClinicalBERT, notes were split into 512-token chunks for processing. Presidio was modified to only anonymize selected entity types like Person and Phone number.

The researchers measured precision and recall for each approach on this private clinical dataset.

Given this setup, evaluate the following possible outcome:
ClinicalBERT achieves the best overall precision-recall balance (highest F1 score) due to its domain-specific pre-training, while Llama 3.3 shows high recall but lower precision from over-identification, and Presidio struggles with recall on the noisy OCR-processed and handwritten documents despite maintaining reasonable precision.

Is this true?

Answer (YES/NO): NO